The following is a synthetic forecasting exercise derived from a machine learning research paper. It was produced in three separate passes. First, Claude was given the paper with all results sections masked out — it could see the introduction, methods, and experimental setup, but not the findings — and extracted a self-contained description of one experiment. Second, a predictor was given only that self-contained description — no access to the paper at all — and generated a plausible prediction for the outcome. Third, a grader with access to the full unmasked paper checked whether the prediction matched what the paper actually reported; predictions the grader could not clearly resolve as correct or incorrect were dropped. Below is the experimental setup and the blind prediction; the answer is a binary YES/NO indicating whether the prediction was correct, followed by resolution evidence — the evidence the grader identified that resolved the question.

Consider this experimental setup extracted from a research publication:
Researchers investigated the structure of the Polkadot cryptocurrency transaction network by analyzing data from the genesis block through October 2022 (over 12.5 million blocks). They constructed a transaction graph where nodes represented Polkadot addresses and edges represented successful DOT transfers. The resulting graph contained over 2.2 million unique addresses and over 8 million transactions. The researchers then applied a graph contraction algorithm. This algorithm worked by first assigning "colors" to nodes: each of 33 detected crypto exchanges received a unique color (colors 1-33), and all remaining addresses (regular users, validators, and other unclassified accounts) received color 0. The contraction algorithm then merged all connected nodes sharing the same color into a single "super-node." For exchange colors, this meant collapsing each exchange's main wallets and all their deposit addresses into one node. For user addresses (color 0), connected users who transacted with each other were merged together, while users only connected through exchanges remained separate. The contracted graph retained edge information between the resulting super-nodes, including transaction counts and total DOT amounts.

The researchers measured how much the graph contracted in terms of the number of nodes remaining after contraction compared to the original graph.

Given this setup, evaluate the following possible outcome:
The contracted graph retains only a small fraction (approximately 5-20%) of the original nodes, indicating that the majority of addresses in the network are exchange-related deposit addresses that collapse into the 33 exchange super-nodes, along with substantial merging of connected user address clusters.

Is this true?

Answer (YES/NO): NO